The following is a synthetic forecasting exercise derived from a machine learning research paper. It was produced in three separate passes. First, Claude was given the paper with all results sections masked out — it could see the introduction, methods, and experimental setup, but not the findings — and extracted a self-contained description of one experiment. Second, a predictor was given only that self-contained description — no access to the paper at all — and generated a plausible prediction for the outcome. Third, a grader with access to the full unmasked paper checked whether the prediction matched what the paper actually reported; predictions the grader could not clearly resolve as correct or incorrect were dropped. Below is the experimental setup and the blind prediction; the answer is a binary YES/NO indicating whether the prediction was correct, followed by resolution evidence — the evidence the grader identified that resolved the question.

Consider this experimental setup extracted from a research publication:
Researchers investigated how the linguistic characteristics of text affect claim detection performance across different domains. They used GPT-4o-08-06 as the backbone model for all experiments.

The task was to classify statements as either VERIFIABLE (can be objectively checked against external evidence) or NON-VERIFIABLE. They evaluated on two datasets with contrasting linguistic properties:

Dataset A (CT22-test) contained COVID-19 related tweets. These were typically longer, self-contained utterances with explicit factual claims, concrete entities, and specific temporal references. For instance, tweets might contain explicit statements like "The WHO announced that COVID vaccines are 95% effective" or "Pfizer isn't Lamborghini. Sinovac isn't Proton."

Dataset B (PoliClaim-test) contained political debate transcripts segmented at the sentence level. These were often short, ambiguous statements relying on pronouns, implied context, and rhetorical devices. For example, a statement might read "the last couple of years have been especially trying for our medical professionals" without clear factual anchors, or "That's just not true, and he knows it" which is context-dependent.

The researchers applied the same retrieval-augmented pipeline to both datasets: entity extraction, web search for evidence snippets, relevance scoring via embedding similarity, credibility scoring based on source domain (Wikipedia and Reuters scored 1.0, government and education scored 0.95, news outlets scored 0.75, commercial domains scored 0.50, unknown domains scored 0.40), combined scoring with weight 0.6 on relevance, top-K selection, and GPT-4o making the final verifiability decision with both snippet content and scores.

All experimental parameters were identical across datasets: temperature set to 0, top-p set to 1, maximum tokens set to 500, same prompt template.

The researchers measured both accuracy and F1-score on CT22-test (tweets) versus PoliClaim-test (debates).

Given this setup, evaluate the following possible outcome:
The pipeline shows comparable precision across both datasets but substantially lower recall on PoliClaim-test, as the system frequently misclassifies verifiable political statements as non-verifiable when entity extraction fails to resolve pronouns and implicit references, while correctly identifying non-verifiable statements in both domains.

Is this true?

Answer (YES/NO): NO